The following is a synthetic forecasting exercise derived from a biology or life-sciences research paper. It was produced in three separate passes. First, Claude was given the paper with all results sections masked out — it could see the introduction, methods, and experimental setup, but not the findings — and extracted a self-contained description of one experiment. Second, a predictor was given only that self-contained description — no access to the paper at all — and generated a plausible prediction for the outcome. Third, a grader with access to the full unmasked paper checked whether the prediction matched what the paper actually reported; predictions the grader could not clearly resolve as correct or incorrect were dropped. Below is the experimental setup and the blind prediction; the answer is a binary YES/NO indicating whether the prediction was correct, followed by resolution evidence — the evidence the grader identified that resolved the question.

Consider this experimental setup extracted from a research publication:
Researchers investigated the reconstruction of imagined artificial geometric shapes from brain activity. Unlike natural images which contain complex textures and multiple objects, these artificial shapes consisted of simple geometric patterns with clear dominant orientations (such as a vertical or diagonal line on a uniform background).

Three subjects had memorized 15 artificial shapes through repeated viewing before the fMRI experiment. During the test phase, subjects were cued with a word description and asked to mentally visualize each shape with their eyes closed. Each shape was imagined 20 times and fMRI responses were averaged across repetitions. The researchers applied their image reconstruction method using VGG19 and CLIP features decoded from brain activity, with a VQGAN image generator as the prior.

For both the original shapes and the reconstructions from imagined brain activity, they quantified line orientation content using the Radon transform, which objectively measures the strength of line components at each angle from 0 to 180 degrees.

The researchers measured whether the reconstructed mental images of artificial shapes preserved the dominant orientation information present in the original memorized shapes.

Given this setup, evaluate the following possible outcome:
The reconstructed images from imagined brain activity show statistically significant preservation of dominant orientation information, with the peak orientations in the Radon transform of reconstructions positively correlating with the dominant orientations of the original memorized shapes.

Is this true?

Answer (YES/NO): NO